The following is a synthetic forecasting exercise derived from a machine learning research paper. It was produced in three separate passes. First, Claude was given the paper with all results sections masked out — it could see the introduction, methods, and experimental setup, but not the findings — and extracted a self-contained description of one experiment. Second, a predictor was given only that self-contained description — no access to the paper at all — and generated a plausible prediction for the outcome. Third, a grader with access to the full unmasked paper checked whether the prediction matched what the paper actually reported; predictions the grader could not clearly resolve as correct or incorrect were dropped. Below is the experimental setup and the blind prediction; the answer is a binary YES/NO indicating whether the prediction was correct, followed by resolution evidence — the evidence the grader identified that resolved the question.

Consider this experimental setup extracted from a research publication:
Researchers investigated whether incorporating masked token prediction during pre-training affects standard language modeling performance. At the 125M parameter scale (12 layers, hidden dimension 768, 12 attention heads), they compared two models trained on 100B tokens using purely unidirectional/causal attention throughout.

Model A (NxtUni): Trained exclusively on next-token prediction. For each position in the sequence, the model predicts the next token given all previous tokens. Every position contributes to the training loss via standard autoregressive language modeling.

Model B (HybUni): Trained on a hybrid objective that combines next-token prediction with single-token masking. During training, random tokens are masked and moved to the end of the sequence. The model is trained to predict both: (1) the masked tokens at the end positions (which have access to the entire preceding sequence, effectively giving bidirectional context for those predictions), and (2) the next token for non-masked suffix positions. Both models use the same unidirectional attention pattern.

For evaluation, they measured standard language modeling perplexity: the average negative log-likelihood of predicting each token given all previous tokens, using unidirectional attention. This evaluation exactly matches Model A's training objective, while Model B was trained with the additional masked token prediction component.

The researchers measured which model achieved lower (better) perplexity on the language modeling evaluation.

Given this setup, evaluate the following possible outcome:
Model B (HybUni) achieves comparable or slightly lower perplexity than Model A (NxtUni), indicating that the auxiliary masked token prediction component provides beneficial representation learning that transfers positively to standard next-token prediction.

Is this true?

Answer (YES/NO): NO